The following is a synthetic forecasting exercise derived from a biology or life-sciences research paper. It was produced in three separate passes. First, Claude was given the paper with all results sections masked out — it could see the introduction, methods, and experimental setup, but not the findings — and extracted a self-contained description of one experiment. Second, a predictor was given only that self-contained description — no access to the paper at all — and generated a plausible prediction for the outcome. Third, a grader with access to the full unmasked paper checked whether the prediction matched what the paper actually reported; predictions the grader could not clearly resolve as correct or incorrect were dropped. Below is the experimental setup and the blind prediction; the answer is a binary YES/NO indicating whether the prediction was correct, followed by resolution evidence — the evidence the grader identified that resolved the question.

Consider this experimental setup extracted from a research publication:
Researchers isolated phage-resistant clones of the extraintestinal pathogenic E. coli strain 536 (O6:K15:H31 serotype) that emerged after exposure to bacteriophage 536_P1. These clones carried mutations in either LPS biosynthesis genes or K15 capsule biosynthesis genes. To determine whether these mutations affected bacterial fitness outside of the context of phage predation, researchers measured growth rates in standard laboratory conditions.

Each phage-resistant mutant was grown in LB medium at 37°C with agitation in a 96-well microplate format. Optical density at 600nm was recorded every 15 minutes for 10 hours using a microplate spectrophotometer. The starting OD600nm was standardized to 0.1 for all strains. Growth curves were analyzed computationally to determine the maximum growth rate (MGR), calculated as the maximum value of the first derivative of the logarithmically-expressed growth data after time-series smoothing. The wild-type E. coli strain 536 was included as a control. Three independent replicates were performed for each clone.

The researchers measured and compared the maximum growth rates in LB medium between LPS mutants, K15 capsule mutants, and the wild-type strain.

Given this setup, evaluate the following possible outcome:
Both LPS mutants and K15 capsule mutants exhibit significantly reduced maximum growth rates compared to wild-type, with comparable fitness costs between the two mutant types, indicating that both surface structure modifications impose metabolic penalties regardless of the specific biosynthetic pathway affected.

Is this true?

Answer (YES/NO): YES